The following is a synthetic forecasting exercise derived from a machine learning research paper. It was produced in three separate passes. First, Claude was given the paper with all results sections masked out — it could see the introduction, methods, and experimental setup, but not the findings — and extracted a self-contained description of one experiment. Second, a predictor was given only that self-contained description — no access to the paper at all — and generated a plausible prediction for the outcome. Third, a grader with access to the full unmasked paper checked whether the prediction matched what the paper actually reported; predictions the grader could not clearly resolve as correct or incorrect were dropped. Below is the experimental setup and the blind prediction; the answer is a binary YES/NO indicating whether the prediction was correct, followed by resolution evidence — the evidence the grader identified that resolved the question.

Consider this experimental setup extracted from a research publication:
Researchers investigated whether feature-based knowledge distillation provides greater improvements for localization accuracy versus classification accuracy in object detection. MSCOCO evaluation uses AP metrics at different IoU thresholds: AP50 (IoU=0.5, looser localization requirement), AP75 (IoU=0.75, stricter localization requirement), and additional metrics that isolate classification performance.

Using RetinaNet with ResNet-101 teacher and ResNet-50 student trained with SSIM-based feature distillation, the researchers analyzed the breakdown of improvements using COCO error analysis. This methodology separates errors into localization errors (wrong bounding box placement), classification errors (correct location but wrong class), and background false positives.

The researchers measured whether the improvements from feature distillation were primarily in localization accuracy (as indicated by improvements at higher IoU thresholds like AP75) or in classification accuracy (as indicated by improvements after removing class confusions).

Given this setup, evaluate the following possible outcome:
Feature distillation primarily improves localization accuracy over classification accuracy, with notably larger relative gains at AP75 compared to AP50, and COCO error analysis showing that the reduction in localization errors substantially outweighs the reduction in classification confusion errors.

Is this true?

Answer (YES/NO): YES